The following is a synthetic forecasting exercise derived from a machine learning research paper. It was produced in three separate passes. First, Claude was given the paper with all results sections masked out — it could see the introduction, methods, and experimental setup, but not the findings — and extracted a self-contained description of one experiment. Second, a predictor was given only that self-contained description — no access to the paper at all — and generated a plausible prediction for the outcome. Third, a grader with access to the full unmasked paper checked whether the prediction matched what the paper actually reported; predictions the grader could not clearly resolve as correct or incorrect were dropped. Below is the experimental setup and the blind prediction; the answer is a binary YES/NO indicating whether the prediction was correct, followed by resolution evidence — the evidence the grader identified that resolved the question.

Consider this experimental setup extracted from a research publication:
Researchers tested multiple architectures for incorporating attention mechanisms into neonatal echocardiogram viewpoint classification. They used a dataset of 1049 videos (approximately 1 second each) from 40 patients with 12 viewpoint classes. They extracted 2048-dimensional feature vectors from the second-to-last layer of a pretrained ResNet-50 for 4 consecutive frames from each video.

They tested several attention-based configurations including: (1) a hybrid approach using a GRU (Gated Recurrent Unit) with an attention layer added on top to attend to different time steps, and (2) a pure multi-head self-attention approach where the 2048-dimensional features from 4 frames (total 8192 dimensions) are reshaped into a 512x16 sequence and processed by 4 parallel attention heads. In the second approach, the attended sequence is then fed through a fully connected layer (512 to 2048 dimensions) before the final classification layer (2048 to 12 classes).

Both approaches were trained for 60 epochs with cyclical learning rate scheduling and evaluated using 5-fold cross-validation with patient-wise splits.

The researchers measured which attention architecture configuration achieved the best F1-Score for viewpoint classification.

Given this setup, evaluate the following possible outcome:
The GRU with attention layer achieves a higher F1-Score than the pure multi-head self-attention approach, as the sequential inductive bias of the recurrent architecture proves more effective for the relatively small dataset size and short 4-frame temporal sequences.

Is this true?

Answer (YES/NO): NO